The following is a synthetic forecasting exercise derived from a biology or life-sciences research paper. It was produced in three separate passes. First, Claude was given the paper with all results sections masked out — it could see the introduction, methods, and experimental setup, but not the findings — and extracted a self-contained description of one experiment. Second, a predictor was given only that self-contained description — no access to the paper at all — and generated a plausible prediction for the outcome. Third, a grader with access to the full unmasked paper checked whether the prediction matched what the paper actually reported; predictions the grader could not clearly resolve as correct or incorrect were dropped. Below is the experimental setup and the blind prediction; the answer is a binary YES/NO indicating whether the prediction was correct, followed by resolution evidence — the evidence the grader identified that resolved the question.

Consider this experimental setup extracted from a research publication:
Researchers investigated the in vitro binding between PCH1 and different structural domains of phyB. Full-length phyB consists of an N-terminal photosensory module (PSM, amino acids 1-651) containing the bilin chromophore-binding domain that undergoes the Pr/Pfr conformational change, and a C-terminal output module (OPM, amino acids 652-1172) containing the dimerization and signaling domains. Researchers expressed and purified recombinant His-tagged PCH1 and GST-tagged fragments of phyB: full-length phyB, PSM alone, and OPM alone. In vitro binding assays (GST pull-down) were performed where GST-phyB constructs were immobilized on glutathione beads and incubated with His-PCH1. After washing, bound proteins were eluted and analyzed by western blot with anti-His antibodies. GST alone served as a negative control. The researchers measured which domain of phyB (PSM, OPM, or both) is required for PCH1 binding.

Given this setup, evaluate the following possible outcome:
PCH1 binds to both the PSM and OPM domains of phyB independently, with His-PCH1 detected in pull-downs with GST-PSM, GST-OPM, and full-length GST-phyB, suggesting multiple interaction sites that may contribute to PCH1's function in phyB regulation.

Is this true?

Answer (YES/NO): YES